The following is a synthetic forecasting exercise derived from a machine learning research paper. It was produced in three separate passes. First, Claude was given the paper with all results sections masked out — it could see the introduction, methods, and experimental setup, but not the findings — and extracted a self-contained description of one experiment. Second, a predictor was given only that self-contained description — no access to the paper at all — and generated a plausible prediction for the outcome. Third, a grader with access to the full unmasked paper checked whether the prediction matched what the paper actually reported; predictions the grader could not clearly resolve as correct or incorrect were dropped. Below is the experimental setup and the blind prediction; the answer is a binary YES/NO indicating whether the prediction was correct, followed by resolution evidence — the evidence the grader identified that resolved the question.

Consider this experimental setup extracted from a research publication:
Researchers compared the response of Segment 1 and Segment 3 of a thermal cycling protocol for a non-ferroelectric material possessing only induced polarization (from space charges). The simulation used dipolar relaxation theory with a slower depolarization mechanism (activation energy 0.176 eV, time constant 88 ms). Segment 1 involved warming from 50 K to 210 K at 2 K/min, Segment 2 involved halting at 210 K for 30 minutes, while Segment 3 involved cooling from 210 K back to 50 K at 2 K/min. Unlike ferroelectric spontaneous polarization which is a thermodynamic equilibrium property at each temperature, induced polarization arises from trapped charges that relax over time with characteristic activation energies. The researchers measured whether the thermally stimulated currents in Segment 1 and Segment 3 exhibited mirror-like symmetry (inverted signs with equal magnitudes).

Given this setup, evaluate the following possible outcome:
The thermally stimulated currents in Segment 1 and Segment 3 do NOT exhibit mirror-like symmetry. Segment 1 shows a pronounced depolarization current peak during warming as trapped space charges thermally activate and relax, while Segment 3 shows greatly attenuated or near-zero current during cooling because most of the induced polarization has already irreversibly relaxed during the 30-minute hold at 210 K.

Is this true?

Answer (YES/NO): NO